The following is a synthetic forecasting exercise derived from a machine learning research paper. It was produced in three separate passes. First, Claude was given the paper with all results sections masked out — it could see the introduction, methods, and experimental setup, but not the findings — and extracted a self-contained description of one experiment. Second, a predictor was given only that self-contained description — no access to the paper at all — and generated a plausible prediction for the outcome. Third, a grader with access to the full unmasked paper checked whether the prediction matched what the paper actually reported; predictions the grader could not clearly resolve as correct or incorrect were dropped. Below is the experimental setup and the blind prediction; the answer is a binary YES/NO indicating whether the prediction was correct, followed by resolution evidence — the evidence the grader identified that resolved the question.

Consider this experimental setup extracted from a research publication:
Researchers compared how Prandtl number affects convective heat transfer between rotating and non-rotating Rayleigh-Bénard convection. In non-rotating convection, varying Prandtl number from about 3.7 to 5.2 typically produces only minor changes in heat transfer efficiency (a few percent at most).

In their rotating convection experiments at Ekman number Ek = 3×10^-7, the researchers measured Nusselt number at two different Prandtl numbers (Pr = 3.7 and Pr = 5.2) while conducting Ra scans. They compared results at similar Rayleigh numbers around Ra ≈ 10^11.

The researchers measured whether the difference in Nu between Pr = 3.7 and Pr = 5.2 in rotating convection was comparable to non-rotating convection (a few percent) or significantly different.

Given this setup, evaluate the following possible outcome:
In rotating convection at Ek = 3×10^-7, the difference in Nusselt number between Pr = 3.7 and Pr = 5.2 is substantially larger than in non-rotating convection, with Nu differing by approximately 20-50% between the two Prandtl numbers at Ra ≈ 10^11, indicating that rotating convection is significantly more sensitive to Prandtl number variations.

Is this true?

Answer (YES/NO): NO